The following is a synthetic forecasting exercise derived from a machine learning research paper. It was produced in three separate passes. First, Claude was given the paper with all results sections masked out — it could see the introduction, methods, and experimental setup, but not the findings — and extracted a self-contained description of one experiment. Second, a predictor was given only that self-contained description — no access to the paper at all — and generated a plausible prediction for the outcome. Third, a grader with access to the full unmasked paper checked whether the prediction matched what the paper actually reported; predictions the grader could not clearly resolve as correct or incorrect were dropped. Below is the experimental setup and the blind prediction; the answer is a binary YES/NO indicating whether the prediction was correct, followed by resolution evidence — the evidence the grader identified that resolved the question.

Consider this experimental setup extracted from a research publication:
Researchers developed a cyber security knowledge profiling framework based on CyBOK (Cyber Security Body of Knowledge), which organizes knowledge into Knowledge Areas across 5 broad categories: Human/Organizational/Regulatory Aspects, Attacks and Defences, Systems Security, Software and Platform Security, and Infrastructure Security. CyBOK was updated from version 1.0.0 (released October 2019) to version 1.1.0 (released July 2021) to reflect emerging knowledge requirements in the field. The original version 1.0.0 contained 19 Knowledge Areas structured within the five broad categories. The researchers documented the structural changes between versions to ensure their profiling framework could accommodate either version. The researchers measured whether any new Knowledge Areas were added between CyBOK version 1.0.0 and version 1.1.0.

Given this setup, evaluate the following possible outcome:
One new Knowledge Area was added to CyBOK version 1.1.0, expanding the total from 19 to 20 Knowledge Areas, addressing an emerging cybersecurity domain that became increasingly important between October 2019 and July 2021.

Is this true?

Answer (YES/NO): NO